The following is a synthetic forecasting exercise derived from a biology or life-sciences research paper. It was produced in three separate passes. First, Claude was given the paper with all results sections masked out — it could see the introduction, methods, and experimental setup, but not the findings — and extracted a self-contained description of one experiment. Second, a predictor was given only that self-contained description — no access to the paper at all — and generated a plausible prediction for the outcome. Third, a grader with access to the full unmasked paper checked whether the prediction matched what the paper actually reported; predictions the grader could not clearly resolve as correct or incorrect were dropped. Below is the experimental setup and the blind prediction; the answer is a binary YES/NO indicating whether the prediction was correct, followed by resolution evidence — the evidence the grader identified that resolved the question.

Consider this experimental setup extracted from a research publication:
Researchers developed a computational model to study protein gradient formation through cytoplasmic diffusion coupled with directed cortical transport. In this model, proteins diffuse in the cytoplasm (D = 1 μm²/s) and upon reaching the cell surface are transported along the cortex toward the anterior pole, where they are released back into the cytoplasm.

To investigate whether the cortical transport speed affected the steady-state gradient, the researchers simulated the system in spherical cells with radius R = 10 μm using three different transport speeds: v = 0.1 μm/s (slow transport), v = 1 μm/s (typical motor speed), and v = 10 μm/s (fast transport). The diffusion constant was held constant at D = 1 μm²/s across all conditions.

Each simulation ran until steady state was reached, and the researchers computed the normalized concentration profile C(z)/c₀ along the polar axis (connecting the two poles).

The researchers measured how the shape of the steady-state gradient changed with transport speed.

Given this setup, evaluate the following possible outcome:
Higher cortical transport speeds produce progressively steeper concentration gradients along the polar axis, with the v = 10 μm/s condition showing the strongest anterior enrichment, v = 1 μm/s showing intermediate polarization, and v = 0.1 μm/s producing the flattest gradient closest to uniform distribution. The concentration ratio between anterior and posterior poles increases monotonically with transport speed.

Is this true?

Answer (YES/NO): NO